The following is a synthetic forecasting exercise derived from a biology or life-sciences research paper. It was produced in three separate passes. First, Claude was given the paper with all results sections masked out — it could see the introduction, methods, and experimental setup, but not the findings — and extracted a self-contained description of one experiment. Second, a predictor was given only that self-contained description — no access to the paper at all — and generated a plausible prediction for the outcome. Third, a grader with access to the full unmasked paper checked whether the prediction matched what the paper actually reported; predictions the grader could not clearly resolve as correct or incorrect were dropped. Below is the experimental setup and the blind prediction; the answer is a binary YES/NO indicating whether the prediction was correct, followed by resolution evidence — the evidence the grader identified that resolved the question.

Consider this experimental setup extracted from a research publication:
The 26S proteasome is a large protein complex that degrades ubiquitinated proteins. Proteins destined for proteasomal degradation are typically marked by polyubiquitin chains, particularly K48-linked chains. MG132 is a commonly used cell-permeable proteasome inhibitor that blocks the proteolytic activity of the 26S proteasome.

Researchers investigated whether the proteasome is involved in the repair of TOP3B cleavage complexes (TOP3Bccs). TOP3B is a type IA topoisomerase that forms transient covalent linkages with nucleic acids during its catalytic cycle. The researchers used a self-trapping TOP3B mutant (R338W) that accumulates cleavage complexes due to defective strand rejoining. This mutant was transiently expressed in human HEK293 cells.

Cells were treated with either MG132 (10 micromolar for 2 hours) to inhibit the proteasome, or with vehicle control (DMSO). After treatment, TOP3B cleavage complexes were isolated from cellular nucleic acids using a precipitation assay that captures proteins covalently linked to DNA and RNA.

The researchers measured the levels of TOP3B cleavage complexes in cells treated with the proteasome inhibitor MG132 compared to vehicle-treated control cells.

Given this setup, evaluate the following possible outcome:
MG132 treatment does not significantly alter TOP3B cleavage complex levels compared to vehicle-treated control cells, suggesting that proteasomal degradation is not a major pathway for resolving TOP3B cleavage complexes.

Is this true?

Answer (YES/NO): NO